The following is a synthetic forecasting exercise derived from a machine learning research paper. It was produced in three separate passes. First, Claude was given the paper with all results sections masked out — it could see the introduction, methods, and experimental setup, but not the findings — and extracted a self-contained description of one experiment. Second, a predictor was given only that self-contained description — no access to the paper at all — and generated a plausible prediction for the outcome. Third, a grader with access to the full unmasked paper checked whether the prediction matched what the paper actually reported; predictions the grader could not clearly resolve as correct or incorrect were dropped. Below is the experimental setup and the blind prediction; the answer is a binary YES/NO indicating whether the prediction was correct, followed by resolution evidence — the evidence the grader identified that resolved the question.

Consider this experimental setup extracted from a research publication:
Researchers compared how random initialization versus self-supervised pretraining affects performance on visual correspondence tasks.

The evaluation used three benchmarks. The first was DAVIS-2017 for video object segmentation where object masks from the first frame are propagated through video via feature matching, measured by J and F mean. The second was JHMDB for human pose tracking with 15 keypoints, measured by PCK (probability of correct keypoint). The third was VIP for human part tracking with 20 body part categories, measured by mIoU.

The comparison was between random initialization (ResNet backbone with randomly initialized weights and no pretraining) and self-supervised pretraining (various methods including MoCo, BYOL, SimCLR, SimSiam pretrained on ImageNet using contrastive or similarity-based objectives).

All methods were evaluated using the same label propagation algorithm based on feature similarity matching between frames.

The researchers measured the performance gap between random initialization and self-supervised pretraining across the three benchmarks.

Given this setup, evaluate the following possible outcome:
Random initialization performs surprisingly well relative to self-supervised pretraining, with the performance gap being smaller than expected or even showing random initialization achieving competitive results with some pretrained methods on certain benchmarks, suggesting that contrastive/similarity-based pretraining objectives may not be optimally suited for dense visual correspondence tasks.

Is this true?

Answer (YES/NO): NO